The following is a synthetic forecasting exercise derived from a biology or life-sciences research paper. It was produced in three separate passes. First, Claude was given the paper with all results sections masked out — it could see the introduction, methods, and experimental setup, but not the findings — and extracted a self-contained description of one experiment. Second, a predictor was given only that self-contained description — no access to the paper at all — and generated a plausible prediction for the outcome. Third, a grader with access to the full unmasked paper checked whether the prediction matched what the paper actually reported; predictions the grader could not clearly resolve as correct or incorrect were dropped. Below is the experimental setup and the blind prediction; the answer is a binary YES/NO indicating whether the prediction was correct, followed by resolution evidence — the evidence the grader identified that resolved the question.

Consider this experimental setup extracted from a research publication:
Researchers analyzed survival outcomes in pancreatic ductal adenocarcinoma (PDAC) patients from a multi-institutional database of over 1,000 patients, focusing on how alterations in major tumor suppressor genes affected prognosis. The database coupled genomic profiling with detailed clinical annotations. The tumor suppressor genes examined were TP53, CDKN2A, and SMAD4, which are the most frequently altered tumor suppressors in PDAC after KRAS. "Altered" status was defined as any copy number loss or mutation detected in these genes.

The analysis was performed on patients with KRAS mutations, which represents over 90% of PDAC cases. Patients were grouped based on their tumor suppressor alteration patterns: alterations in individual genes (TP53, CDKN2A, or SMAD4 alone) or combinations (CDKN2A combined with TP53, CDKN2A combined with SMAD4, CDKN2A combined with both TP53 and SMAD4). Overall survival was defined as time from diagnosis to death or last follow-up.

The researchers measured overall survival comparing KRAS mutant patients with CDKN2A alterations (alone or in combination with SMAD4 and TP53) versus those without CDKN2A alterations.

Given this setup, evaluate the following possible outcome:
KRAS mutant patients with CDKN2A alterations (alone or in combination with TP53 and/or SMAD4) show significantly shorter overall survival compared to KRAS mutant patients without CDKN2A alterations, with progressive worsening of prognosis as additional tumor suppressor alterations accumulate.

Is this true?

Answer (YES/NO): NO